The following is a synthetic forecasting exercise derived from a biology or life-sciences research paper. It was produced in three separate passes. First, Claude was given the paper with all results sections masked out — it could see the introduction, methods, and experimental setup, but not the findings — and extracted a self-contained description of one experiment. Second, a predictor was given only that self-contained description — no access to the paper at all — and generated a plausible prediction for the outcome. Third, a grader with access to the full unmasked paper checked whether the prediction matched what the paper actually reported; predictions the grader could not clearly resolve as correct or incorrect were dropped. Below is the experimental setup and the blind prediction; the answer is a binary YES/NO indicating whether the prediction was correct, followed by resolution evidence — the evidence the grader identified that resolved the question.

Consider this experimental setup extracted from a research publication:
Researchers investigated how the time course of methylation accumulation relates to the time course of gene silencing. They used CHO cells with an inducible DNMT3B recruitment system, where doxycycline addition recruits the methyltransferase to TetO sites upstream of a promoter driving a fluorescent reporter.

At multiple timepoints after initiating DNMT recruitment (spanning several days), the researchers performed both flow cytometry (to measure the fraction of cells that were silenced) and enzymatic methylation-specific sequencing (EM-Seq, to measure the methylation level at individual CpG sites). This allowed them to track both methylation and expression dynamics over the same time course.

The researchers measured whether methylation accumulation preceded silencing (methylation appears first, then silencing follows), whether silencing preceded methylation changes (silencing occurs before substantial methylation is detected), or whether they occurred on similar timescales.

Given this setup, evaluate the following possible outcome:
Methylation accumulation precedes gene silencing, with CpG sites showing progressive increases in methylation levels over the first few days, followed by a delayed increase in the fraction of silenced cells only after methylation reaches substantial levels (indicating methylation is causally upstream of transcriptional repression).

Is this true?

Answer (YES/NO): NO